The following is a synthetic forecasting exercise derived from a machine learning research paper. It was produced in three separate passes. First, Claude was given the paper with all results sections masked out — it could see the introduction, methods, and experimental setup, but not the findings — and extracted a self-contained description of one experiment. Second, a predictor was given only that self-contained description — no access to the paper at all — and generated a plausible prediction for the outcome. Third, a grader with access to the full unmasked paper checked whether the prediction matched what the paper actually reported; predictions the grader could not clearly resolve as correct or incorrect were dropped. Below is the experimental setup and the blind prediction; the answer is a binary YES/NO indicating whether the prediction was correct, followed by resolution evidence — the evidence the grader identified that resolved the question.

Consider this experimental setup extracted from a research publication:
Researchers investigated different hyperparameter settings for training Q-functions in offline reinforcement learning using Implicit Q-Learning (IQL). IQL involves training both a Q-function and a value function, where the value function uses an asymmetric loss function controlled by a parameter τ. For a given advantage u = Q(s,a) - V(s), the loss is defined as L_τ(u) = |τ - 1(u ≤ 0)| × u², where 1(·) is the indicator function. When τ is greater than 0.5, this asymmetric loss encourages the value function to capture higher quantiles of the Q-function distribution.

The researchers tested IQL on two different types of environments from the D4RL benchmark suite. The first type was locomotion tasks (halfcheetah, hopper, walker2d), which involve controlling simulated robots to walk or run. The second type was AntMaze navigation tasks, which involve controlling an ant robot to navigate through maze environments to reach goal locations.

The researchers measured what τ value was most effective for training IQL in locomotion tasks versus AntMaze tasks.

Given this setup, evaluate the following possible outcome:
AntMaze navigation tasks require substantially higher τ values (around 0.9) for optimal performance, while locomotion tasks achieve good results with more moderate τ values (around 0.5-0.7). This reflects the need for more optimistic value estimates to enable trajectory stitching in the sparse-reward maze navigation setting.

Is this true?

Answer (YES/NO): YES